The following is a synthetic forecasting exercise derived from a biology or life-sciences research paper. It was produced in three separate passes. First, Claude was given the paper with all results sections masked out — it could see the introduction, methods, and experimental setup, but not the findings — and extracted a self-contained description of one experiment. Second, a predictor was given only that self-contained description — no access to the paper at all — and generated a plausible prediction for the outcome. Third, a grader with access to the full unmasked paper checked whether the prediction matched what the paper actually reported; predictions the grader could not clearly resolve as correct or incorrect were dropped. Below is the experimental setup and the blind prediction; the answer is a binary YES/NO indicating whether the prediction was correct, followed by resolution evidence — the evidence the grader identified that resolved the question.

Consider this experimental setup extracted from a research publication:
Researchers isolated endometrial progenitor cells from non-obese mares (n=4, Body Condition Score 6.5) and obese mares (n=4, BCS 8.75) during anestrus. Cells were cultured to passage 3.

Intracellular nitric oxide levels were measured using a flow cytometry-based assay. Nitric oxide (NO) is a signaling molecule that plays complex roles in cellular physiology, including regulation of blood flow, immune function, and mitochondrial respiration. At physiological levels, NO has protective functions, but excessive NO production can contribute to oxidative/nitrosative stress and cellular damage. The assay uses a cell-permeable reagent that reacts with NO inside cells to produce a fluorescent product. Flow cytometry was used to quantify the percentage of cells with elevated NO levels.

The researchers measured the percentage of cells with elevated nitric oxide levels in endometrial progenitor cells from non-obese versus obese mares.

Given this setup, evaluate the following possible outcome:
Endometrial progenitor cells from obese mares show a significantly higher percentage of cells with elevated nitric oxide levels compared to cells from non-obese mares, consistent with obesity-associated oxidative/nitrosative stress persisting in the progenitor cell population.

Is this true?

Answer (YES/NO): YES